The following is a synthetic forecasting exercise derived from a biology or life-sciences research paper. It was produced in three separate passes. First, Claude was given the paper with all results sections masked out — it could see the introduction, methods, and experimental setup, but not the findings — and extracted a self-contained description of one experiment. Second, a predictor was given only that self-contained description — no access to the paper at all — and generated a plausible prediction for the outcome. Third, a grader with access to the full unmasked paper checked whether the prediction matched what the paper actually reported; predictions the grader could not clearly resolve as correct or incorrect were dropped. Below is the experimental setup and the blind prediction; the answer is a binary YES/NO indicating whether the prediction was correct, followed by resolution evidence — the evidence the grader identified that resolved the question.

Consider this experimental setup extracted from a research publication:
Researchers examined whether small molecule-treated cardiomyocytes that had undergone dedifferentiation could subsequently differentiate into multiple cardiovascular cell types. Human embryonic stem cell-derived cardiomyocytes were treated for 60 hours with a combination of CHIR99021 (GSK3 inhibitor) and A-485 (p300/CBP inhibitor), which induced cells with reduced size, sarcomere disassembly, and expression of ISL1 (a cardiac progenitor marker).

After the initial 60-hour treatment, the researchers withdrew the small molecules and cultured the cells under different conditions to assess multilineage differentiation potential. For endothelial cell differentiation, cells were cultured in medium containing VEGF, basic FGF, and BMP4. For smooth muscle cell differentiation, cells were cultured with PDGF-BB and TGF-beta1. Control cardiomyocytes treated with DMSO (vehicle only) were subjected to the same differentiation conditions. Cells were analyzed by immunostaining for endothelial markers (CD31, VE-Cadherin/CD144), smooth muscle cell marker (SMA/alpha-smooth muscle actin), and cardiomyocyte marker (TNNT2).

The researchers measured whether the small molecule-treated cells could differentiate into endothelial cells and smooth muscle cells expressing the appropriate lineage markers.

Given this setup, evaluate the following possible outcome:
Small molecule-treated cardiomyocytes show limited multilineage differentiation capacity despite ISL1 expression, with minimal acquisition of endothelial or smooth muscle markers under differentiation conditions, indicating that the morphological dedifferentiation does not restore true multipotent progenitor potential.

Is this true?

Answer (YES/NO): NO